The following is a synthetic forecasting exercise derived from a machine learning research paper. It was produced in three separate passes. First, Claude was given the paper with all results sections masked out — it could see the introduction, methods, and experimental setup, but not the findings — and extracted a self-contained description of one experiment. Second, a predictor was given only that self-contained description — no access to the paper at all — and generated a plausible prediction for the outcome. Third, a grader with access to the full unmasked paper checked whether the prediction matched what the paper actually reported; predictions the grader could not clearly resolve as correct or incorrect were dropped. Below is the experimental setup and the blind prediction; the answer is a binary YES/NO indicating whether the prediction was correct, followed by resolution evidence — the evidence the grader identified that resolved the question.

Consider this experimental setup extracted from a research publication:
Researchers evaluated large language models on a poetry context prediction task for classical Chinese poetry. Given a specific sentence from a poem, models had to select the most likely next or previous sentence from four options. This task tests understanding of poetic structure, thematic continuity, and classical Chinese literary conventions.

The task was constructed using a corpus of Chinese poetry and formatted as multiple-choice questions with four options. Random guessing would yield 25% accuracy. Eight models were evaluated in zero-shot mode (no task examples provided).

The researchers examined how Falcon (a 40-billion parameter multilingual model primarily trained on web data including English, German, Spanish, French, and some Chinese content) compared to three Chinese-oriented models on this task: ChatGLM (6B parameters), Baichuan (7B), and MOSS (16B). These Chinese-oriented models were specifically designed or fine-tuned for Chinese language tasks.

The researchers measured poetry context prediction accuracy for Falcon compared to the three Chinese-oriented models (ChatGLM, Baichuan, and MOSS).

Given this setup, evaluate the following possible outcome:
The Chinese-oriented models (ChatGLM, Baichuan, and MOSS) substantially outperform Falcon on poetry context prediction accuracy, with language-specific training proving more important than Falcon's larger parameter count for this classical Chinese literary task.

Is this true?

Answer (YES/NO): NO